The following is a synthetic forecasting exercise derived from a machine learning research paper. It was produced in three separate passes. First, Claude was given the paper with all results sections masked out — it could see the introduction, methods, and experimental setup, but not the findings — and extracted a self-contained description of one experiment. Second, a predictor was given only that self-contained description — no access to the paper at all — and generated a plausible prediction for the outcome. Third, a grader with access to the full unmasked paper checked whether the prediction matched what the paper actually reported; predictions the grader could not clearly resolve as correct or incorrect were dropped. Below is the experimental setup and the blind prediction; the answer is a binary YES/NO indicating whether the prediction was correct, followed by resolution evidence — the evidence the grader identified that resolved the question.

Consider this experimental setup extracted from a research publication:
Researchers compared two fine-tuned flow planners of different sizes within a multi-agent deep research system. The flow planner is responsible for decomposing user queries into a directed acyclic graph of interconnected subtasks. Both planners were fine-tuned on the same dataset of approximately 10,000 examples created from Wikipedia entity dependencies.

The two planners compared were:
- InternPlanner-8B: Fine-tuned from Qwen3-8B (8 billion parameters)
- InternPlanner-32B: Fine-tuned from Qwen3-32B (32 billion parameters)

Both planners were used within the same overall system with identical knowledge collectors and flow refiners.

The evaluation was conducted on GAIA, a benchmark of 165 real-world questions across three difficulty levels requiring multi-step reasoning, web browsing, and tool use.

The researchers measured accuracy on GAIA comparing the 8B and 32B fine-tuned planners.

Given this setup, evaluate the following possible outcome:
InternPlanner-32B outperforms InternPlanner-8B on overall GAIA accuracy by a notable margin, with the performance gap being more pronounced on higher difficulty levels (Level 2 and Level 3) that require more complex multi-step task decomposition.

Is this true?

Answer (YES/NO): NO